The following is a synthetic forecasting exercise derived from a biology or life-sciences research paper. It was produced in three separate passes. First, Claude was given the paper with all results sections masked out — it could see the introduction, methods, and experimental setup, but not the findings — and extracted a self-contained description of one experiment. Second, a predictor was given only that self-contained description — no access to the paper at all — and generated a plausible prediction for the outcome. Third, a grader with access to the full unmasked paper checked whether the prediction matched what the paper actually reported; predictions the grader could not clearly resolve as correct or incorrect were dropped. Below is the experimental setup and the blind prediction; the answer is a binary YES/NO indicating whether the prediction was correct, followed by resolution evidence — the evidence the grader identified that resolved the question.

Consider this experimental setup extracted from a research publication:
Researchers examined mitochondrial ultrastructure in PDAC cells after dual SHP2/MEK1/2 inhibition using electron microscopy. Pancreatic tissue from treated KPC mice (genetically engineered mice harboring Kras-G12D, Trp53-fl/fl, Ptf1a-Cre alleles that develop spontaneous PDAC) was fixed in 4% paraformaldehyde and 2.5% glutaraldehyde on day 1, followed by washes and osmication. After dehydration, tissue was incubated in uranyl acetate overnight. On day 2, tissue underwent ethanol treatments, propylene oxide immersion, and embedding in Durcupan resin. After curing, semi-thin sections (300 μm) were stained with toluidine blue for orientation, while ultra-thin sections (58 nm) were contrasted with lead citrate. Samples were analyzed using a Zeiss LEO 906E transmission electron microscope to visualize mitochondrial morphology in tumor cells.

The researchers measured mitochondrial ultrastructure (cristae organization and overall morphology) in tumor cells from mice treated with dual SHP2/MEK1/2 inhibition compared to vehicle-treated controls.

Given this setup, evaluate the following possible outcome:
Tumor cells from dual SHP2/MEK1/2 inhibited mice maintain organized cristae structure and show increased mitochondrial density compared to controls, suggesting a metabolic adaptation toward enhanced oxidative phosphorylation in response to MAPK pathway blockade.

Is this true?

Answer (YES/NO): YES